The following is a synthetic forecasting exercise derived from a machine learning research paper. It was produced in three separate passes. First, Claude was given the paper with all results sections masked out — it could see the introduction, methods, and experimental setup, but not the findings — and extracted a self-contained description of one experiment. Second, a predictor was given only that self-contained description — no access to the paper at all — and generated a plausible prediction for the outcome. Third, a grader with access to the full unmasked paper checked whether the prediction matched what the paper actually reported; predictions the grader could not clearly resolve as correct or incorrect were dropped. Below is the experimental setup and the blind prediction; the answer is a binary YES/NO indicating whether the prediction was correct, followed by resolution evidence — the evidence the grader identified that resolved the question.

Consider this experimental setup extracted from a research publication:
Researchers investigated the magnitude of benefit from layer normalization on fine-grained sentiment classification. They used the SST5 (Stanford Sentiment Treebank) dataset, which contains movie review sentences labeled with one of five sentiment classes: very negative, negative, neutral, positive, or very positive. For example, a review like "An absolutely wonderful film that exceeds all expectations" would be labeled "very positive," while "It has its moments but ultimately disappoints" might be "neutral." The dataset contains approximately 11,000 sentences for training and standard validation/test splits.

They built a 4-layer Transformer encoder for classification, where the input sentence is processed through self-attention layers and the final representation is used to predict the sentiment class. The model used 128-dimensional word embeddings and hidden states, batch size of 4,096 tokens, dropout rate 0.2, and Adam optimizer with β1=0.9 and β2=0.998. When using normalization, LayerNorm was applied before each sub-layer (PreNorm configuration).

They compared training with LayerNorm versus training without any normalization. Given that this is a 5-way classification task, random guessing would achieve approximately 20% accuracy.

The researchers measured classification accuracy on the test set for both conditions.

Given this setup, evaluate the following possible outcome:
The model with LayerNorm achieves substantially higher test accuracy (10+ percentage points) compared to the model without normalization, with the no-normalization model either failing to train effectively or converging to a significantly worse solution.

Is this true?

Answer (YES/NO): NO